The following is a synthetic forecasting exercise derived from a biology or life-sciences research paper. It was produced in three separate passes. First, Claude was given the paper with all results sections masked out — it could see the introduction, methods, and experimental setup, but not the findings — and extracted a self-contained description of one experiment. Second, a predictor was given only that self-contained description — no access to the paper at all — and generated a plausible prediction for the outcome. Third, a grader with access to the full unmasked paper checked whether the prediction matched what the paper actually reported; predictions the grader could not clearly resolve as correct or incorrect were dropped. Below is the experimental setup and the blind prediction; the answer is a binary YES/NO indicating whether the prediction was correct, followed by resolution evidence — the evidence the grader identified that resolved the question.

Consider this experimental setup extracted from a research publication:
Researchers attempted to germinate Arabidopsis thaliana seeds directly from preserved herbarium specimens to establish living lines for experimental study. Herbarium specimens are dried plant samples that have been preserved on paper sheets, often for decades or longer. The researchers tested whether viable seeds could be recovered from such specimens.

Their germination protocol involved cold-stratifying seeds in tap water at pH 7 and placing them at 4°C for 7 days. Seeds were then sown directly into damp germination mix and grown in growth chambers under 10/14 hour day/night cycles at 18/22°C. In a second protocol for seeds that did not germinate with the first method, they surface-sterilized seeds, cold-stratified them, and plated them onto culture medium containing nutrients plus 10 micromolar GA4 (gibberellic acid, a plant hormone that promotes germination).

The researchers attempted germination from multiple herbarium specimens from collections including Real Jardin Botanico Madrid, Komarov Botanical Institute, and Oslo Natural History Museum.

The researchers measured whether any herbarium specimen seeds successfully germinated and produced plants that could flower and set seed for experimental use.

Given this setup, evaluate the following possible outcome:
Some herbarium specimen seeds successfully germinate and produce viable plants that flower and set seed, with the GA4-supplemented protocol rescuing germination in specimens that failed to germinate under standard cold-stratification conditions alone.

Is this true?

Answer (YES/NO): YES